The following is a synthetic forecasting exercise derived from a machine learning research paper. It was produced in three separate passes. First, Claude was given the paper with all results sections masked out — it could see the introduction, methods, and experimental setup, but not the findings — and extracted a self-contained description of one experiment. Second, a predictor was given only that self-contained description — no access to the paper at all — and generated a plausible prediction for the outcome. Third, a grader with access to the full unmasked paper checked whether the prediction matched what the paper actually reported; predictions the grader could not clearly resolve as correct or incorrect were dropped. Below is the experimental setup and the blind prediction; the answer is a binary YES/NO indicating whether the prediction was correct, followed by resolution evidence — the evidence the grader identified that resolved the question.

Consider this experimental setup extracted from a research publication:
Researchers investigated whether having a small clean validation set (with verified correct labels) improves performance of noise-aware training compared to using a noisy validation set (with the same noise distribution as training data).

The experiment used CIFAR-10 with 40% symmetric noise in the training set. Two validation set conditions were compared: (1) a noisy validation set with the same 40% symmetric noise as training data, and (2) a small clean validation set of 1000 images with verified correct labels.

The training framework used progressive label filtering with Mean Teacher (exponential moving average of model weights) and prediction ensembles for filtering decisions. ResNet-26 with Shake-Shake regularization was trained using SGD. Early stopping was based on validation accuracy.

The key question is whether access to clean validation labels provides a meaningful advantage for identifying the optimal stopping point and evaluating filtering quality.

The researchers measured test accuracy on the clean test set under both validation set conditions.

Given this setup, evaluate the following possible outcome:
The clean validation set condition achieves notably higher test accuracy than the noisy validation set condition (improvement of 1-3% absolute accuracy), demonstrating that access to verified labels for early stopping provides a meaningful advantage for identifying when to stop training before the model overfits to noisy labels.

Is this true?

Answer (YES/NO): YES